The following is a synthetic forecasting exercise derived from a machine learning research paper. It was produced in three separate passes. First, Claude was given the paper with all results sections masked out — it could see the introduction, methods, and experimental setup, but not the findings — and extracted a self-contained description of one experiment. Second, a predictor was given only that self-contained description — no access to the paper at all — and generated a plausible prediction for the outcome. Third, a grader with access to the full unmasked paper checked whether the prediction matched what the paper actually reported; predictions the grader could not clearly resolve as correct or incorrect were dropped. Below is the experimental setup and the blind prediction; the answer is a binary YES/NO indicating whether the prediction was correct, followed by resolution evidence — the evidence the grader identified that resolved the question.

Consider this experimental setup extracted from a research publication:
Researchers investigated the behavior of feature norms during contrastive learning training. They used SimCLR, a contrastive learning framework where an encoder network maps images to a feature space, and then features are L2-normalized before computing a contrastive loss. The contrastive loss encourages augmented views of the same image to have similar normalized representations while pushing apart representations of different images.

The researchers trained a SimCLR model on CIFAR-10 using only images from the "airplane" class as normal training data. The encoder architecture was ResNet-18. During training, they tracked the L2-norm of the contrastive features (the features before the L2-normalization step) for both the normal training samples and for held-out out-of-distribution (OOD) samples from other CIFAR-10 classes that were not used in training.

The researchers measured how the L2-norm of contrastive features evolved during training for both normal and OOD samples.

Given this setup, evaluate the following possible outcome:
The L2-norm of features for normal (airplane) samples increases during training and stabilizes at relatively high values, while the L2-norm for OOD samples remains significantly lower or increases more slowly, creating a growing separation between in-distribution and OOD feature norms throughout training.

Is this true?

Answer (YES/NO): NO